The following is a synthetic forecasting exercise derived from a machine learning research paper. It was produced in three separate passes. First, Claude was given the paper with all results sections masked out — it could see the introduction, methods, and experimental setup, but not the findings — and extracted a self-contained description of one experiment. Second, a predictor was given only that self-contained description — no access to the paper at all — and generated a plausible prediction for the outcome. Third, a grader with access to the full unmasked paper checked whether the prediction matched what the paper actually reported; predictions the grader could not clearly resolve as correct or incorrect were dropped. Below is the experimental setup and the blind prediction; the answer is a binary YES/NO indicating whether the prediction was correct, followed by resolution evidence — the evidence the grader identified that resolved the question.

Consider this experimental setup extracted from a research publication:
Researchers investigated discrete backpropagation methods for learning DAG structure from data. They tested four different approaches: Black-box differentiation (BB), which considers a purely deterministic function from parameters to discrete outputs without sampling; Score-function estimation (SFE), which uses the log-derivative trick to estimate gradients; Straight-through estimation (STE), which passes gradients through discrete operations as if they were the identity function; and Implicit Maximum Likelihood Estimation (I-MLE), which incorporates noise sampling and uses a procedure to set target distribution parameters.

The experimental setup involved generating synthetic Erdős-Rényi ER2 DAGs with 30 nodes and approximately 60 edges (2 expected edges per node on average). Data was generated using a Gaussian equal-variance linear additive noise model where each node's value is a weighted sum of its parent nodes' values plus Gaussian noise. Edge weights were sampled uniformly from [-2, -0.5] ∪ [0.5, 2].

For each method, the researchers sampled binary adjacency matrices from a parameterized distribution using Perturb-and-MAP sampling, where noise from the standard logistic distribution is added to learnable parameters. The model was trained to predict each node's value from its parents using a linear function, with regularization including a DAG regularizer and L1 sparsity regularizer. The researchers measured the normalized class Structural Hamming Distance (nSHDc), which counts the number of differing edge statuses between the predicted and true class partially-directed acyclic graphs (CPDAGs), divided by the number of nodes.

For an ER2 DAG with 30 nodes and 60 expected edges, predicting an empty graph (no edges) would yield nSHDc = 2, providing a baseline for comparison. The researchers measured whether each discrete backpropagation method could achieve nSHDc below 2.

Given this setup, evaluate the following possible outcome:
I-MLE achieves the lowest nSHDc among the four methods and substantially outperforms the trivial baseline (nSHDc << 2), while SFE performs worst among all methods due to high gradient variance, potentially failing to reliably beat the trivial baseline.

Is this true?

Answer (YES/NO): NO